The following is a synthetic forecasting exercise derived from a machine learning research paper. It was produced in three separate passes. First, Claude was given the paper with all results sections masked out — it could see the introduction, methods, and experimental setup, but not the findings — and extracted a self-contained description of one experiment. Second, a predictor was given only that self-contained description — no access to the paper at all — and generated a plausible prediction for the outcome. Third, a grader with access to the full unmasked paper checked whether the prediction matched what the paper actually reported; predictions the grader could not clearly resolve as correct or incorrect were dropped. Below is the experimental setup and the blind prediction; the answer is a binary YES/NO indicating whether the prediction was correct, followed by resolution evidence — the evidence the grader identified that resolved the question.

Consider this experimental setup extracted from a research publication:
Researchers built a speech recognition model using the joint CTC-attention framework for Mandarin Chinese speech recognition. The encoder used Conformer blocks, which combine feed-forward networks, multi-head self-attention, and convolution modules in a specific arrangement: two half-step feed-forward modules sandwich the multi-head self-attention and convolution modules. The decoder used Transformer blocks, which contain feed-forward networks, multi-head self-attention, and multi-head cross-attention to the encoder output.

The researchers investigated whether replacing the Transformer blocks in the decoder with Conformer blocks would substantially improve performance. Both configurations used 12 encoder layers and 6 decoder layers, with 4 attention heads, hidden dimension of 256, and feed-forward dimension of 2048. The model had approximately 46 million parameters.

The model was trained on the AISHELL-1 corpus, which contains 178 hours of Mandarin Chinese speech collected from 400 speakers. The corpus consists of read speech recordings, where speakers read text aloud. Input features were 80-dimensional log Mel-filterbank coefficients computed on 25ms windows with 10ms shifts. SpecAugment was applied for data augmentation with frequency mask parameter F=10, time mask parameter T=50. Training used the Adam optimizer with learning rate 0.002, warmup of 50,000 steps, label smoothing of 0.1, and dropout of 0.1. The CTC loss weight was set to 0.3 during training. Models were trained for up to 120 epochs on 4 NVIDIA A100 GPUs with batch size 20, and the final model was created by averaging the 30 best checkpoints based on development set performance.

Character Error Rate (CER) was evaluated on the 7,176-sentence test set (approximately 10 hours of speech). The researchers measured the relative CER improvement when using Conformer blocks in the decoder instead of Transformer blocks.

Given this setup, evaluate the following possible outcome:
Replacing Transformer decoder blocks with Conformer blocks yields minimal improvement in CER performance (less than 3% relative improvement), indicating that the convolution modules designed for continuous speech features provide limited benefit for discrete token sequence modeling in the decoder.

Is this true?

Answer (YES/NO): NO